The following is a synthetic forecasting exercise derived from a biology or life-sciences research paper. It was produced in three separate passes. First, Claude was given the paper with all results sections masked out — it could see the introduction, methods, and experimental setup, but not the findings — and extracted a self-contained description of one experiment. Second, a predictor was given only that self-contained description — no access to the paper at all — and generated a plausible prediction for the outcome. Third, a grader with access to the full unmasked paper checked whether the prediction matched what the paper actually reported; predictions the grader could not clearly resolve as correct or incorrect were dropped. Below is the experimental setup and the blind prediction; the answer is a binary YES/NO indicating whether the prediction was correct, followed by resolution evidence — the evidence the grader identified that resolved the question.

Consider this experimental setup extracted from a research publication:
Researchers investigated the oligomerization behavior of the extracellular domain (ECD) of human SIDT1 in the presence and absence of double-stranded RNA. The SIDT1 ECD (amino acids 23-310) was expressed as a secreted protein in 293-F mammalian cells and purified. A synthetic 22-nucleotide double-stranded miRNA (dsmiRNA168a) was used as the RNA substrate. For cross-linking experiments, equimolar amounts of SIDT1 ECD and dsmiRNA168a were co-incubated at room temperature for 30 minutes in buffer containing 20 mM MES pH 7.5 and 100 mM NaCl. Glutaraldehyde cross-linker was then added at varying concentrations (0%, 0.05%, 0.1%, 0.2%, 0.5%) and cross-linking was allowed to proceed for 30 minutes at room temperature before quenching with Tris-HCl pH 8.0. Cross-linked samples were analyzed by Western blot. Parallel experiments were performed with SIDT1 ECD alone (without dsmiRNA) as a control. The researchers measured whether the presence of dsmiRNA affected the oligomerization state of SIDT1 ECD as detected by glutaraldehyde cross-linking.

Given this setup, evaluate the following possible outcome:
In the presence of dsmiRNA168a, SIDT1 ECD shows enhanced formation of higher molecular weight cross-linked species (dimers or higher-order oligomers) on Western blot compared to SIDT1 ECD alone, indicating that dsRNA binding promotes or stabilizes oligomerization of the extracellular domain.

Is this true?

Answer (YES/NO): YES